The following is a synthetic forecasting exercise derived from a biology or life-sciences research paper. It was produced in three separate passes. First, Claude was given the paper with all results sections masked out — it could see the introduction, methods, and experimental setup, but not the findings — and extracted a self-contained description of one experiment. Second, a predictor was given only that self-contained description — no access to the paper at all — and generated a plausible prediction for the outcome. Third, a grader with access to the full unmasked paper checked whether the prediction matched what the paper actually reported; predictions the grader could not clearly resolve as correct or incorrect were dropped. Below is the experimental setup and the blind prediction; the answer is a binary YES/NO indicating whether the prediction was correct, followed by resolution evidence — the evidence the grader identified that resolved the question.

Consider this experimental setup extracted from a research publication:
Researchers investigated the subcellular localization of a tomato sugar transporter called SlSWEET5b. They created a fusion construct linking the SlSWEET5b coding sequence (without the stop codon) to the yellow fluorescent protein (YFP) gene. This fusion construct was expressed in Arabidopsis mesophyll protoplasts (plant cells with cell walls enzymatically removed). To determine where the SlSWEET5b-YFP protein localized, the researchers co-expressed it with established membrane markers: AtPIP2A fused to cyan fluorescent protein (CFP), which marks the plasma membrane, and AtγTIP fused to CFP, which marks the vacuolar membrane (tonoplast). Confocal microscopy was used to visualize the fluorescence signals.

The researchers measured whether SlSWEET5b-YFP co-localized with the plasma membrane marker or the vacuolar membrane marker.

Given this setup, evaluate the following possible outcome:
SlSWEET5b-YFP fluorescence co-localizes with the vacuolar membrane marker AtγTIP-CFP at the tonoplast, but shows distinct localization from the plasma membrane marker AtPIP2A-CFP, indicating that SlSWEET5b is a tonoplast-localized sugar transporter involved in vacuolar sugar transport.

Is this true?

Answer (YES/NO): NO